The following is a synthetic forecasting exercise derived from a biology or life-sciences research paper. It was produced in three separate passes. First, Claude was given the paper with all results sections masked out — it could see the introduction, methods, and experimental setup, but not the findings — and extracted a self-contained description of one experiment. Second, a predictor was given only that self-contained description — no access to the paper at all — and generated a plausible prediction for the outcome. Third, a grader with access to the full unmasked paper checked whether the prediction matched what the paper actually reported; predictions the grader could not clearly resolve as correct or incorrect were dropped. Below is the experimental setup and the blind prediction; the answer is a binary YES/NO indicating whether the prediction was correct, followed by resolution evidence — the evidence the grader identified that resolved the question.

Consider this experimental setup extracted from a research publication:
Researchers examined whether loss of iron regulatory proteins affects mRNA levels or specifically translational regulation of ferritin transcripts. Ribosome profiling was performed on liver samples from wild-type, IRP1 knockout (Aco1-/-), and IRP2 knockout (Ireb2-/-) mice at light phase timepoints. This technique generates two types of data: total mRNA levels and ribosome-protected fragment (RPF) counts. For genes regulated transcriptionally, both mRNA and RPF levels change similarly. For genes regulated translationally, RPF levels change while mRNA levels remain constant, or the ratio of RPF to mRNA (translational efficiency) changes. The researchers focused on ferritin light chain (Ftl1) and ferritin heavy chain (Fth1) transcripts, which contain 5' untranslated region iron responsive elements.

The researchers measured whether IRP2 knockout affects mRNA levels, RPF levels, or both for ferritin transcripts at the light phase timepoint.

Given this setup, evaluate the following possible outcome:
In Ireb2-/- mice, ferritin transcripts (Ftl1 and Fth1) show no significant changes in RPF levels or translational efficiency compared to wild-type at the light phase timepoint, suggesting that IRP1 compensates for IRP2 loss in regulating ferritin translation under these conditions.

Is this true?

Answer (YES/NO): NO